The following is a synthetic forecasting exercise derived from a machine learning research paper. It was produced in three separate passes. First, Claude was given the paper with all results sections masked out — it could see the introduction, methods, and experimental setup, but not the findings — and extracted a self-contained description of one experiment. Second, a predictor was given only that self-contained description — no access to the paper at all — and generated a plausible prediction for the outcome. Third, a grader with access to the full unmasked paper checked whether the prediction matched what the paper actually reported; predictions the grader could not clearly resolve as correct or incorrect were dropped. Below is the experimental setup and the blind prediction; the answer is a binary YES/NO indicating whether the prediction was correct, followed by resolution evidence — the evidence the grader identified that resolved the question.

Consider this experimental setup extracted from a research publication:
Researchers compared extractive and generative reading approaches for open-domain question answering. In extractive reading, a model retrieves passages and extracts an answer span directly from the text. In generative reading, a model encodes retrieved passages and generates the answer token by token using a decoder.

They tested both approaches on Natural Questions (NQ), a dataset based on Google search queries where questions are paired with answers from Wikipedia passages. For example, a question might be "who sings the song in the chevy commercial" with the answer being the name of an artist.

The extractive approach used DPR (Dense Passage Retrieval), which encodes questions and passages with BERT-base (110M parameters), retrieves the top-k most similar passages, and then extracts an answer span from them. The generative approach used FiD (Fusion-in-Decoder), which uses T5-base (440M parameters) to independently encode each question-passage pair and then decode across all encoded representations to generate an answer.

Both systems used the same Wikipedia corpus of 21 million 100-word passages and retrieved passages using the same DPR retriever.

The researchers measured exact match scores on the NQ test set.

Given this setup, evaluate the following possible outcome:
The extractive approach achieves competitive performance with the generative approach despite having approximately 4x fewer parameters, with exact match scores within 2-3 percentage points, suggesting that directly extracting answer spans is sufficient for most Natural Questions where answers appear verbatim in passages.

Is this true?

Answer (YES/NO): NO